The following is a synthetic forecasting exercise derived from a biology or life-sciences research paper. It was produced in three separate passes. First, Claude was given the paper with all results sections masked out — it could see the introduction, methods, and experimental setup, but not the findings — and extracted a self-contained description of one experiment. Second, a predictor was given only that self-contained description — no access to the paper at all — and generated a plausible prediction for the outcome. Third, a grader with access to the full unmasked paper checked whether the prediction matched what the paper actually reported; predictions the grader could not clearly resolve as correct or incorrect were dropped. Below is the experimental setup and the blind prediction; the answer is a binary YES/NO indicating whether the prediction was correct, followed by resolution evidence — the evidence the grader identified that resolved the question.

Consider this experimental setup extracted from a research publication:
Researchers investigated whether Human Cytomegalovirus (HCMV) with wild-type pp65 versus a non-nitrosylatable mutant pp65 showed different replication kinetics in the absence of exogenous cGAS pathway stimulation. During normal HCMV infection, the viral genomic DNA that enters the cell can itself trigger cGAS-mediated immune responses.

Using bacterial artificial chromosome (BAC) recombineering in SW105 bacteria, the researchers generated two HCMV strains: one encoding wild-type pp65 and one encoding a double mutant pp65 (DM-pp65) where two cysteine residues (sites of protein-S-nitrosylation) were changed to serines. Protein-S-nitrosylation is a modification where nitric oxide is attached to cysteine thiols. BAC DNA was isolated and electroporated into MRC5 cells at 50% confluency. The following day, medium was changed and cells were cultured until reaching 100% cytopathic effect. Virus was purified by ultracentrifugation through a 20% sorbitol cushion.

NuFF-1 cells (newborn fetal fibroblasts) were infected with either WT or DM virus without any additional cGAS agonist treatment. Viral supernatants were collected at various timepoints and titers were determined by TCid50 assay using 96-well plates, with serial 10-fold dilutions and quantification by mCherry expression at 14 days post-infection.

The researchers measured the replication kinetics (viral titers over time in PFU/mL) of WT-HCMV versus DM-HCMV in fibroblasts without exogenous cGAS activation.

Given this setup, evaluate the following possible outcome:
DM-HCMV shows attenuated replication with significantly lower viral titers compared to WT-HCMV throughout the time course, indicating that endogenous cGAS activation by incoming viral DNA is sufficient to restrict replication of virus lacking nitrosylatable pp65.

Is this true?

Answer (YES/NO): NO